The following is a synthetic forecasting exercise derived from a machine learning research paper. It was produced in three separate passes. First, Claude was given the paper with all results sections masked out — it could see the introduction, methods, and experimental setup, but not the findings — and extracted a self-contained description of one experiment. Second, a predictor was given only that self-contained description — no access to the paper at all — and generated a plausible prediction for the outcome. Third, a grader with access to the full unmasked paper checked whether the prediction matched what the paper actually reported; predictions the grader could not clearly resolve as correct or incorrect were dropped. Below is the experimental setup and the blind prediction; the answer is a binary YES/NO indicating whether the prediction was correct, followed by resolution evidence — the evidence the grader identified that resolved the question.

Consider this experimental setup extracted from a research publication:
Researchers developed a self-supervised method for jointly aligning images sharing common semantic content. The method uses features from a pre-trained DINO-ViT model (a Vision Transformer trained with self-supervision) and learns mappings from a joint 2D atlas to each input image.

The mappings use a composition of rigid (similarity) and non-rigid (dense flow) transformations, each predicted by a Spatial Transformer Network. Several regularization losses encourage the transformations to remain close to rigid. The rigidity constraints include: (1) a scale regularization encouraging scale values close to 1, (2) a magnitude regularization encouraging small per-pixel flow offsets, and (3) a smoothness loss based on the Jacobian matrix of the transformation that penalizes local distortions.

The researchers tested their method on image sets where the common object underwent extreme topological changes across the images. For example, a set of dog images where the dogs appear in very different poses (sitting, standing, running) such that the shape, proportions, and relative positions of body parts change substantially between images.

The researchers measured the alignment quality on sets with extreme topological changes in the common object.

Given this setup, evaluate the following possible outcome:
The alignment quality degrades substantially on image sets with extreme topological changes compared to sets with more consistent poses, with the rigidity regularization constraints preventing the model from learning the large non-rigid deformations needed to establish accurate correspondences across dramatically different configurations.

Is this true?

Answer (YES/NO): YES